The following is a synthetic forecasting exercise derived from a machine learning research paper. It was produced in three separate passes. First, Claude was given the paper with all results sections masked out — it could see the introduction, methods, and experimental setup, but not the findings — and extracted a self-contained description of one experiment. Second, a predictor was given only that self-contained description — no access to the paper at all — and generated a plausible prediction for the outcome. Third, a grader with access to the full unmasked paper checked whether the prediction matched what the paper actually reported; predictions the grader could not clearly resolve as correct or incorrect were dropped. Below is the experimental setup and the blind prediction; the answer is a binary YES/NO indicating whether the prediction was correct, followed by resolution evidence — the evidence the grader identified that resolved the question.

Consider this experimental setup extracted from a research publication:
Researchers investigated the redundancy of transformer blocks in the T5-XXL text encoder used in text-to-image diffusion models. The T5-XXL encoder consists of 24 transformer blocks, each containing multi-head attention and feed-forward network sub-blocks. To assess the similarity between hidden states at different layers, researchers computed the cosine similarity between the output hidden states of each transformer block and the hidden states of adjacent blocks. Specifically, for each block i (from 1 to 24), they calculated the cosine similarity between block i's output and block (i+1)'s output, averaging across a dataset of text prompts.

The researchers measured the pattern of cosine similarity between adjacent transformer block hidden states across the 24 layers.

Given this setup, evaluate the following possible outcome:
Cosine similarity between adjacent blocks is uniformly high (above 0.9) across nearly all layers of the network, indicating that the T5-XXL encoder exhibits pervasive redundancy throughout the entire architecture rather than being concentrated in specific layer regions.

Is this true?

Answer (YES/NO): NO